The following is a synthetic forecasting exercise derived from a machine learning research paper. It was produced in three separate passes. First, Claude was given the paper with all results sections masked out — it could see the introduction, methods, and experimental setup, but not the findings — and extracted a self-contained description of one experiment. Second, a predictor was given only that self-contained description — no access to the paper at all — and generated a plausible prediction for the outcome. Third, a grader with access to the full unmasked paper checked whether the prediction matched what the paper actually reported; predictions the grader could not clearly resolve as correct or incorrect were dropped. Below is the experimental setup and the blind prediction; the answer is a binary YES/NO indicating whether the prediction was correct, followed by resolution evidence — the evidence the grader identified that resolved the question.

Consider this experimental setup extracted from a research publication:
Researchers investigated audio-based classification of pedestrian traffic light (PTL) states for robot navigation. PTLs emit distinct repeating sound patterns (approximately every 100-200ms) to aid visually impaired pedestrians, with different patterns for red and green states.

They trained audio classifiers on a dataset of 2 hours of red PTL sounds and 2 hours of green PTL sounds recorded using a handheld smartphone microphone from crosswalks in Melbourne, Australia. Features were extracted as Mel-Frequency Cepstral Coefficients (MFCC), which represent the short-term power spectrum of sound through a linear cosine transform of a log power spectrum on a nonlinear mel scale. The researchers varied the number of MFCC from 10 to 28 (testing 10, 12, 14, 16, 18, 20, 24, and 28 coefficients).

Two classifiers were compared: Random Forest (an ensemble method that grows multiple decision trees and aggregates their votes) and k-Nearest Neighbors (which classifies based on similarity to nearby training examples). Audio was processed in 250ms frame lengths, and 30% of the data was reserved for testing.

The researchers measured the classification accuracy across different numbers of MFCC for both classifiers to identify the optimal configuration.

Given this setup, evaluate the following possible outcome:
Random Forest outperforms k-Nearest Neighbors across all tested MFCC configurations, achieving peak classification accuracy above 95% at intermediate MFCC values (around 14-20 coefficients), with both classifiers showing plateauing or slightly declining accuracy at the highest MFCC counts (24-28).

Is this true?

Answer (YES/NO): NO